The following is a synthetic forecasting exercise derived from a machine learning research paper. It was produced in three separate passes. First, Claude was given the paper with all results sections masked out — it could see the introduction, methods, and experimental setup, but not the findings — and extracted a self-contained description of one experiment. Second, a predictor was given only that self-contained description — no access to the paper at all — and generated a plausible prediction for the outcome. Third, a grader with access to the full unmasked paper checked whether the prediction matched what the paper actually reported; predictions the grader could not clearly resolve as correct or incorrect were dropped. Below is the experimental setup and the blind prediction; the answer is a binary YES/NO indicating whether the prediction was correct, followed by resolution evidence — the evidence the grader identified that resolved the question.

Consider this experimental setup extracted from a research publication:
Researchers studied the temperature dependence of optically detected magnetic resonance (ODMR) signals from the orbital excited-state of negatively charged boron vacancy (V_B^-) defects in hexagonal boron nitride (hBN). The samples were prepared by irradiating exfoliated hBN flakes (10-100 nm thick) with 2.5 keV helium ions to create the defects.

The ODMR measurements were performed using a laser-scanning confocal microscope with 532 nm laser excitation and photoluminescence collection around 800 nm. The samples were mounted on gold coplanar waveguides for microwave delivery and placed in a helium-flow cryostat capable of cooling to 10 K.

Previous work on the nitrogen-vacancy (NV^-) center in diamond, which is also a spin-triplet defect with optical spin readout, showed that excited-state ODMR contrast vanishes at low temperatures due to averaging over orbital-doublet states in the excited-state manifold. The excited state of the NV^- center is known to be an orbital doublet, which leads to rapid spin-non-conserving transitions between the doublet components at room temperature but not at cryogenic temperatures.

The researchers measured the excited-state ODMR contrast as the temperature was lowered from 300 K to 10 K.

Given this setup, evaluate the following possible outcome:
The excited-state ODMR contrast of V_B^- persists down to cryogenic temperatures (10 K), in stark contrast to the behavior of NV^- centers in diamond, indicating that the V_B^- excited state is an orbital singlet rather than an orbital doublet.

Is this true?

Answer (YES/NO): YES